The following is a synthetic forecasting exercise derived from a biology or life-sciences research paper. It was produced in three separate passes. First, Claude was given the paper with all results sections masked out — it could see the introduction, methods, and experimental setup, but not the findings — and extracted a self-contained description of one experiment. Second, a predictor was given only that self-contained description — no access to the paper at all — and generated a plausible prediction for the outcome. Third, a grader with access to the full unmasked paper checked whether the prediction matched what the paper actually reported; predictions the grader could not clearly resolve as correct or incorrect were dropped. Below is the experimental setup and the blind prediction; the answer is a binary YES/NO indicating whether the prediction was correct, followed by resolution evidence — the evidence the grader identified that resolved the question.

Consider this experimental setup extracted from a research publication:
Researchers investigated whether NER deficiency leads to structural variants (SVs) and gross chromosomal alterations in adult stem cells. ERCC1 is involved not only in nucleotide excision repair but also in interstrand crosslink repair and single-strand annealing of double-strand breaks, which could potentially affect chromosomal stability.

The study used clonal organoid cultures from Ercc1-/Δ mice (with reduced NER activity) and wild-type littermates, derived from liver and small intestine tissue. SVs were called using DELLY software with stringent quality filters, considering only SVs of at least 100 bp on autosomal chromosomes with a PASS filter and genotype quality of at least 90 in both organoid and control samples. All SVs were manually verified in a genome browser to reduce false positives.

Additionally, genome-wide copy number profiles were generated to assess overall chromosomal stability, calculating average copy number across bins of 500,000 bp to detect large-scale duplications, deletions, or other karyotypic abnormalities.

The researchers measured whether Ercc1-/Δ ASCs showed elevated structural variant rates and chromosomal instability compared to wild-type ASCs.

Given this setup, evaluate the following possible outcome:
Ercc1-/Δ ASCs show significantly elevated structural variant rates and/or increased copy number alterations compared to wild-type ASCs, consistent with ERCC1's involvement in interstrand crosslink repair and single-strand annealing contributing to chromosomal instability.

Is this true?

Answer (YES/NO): NO